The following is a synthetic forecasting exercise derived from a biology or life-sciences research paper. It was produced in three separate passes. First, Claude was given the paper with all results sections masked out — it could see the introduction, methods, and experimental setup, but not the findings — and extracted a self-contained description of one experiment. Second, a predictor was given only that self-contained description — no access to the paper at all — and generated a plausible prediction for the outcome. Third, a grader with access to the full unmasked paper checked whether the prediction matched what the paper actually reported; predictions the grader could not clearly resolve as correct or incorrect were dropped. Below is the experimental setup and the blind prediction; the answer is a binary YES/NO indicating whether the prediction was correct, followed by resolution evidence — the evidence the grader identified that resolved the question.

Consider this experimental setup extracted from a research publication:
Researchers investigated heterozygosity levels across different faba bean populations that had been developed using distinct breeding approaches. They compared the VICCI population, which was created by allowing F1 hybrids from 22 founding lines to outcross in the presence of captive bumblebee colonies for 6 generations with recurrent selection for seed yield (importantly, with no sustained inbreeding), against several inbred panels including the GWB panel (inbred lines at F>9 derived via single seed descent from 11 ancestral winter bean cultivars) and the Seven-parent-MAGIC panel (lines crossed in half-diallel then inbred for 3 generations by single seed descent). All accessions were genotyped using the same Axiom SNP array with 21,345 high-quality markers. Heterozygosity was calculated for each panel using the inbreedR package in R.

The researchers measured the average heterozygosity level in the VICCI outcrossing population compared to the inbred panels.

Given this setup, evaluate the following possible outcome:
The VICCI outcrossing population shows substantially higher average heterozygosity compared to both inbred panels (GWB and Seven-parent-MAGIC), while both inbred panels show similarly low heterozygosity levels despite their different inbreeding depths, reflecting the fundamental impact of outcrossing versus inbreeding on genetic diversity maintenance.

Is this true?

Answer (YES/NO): YES